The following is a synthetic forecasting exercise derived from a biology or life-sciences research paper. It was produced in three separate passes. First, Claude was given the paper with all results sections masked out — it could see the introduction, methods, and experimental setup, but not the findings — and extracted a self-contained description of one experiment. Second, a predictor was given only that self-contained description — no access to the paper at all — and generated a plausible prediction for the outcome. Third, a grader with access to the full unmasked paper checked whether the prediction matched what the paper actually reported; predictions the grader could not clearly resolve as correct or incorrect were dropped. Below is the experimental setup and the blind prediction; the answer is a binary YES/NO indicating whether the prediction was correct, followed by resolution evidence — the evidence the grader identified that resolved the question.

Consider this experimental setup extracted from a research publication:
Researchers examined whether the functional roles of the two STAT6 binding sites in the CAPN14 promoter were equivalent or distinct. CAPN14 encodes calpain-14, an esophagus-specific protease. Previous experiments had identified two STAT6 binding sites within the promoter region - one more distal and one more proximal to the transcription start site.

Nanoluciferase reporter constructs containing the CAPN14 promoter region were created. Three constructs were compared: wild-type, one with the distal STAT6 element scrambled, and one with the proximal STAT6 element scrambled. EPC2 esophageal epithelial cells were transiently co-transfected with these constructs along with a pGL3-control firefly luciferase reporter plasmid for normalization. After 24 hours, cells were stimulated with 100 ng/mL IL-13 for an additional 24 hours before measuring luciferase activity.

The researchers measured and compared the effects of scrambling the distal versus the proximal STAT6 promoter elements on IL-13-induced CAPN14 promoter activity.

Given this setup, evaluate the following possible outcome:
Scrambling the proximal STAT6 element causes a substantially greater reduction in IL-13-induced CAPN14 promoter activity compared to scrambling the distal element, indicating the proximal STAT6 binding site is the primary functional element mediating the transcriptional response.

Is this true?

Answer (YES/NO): YES